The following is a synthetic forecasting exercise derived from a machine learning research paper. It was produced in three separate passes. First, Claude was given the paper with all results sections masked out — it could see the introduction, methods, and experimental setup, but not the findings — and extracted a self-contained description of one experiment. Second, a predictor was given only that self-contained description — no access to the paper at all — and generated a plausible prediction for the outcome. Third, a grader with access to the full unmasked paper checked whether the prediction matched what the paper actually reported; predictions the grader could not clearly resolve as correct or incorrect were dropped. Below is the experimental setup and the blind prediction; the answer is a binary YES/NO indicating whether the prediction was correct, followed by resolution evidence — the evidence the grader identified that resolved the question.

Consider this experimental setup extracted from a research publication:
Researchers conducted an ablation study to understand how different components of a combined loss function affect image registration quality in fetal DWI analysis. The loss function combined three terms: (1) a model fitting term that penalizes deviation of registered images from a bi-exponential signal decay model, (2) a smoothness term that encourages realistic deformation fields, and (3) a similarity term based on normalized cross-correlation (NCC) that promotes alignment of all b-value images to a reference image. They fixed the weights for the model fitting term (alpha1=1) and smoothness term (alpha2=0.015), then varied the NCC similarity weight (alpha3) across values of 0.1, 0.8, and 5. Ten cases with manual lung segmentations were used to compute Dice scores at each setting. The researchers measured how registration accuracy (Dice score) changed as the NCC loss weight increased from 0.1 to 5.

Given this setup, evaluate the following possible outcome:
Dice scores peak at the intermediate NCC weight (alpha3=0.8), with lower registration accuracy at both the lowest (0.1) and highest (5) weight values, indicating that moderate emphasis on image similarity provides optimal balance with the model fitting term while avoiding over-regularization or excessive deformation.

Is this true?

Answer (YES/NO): NO